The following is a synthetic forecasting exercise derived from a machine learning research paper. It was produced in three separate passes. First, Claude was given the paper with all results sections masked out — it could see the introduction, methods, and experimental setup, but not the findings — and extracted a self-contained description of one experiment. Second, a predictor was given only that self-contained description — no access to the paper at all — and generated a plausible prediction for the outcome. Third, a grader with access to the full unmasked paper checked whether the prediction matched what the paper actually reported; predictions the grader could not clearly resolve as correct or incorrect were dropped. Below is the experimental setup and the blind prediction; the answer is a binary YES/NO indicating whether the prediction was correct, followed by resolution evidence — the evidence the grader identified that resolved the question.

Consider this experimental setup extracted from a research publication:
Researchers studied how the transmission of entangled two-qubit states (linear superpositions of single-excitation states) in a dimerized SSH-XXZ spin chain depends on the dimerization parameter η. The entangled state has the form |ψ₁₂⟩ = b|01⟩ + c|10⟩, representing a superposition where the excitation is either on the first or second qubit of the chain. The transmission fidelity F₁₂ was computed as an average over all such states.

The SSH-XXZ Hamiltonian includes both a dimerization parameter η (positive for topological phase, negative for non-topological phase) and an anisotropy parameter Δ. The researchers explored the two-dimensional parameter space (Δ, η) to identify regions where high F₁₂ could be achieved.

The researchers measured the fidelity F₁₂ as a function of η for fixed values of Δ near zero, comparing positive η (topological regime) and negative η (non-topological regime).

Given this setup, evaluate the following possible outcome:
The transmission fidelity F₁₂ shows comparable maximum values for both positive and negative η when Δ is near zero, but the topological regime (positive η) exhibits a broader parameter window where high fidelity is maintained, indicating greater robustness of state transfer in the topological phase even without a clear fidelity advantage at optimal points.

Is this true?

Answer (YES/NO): NO